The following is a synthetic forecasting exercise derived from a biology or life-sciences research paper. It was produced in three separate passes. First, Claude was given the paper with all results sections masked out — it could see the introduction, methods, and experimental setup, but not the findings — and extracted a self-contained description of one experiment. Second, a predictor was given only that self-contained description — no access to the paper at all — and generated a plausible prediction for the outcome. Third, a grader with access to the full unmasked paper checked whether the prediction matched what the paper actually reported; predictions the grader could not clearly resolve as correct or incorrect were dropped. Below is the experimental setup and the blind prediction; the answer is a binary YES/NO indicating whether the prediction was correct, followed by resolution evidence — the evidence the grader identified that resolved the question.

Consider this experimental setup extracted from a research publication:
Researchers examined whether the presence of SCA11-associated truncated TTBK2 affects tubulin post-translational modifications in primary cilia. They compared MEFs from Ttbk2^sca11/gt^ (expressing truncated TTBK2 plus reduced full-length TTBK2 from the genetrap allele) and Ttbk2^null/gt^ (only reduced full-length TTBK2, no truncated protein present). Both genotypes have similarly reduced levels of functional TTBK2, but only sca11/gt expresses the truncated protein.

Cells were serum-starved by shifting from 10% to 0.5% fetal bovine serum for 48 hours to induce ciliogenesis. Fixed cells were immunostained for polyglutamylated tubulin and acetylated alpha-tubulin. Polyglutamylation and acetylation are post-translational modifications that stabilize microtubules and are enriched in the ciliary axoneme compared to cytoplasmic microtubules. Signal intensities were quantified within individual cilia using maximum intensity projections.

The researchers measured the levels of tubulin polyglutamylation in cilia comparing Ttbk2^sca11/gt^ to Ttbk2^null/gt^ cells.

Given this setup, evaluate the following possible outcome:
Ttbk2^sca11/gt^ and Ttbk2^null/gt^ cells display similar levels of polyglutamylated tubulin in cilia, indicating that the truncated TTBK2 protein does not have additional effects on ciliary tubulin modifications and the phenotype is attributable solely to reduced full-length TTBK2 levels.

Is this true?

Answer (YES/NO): NO